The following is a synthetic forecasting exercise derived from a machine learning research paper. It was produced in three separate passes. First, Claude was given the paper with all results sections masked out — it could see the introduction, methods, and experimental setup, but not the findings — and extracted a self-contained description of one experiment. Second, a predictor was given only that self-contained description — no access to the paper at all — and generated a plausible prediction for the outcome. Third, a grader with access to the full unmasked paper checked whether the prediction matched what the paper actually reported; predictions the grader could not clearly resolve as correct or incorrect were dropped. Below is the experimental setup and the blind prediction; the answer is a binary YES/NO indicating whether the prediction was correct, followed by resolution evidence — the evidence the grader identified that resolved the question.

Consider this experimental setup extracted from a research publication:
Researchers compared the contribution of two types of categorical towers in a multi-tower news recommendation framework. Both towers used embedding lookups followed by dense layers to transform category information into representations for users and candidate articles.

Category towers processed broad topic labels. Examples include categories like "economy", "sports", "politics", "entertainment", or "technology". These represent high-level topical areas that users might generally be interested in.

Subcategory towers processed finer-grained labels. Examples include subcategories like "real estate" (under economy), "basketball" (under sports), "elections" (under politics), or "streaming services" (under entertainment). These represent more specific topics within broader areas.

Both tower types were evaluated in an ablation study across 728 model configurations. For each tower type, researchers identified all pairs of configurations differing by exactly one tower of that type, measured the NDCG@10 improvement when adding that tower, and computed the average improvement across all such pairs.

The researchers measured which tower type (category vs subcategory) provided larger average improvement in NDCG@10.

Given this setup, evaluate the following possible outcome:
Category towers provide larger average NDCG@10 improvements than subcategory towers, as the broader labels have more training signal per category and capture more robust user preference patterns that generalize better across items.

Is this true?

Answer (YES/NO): YES